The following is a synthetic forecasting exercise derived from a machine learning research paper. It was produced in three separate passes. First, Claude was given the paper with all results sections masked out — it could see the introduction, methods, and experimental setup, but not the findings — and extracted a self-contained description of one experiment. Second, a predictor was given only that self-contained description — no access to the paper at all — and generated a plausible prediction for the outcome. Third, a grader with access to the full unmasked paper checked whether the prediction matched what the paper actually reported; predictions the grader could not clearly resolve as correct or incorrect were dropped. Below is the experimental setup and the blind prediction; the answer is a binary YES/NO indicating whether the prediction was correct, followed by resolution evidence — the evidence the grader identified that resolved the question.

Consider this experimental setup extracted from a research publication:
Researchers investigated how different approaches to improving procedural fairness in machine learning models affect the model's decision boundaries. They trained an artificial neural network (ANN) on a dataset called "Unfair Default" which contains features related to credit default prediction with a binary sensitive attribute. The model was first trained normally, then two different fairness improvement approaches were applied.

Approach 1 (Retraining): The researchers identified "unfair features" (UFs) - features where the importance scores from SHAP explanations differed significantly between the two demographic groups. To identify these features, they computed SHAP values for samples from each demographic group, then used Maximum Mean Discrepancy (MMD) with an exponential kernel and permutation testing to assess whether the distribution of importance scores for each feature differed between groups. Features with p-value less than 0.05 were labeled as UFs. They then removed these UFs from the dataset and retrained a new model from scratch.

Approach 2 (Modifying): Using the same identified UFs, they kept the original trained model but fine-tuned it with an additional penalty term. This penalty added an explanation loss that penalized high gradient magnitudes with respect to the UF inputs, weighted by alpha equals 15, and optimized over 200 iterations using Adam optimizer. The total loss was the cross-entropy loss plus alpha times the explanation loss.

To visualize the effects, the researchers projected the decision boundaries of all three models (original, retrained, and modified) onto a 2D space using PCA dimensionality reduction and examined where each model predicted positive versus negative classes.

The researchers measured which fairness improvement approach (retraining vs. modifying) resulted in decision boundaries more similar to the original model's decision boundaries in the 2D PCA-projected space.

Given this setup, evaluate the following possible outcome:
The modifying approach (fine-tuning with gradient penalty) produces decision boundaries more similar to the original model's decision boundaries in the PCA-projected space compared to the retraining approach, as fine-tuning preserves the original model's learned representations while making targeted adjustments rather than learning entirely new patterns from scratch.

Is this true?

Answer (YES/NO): YES